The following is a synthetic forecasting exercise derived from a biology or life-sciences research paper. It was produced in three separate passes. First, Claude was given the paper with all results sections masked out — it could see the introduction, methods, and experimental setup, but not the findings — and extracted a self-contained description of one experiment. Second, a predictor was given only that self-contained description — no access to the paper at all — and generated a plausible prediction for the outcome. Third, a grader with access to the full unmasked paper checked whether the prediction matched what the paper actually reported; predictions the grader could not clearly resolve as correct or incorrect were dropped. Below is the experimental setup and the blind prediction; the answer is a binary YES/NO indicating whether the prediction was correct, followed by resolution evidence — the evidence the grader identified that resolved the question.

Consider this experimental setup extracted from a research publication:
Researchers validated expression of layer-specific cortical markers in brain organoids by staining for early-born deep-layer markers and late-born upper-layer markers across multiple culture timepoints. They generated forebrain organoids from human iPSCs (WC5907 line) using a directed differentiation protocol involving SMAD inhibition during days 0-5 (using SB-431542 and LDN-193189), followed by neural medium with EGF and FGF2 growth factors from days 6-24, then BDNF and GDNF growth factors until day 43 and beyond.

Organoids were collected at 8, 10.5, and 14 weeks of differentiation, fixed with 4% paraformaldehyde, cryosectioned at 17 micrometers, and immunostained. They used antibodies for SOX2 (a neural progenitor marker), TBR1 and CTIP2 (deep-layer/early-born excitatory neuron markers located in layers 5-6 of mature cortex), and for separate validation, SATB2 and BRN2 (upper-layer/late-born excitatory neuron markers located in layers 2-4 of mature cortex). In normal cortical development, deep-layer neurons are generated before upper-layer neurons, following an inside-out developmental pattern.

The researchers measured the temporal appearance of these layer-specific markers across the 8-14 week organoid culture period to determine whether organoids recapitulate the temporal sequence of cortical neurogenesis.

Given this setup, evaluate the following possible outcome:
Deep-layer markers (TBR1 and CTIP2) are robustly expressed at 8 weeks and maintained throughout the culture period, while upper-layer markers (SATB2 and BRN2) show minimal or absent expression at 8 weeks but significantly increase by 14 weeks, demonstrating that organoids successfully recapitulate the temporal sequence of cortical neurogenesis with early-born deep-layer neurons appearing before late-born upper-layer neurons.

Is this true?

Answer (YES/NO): NO